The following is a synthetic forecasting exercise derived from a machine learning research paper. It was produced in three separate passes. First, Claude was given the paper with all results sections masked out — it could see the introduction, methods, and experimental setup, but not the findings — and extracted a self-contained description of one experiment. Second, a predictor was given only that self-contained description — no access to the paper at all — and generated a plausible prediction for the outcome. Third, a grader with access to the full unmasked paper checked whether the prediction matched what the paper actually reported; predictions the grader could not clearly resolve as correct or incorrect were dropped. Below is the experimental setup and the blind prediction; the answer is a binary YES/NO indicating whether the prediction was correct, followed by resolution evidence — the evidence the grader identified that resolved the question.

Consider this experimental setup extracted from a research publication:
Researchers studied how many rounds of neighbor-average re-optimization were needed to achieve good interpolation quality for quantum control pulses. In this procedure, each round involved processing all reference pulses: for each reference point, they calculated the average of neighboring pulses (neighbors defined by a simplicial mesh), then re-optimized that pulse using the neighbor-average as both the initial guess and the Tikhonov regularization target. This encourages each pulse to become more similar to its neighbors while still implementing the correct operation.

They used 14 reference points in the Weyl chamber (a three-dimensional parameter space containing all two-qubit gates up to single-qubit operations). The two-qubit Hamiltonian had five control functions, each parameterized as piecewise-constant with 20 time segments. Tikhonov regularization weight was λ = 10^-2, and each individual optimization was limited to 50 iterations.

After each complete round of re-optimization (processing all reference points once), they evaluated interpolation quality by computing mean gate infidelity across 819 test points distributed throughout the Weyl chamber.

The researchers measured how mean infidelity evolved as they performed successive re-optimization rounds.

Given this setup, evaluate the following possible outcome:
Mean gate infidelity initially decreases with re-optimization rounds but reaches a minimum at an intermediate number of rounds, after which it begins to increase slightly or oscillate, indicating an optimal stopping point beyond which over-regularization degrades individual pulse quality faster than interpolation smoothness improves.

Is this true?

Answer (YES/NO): NO